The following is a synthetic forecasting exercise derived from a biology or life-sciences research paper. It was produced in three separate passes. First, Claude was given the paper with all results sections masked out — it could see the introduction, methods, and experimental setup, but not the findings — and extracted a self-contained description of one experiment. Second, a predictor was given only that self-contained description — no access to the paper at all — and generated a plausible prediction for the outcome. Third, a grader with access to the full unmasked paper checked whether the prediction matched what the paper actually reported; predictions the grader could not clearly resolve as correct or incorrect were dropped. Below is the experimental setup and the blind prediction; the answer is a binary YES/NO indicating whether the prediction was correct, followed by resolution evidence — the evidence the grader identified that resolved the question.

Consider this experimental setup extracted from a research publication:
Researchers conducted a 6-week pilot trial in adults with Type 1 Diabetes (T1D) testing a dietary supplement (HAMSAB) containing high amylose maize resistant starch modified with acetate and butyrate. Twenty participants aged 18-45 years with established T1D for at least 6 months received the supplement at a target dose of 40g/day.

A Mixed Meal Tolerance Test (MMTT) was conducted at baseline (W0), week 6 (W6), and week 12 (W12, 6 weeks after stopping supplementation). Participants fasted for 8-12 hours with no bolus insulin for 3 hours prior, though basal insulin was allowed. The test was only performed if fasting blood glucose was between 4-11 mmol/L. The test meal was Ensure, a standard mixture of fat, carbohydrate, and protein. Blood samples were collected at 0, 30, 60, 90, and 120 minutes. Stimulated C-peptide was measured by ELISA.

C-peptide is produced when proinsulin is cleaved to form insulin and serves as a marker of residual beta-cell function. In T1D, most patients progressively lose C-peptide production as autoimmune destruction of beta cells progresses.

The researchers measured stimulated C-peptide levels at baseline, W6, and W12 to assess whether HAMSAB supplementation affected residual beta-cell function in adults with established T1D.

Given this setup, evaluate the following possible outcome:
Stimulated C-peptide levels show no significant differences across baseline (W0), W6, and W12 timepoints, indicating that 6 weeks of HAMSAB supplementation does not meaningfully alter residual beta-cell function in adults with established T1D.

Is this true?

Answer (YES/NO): YES